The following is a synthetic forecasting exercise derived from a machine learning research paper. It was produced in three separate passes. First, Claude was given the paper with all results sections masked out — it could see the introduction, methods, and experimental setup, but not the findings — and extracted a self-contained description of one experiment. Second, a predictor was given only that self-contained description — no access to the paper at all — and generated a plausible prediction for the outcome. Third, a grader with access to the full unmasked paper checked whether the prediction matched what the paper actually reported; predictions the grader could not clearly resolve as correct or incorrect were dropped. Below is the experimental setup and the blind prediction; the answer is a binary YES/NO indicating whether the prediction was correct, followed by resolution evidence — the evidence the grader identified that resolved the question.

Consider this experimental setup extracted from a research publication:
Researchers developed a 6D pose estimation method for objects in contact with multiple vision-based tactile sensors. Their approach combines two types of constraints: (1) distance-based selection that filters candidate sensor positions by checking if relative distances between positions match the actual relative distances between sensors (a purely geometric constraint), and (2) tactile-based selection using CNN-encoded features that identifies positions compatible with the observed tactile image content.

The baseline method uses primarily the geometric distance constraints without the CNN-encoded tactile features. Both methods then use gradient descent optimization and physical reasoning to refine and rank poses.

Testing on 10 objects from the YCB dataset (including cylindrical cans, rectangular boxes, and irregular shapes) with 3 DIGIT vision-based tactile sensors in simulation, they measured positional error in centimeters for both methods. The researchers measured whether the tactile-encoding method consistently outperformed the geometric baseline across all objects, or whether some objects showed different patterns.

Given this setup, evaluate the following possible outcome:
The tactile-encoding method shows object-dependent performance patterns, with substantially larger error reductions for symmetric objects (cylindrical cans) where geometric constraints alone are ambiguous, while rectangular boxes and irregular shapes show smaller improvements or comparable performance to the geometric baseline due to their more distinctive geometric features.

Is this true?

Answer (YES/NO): NO